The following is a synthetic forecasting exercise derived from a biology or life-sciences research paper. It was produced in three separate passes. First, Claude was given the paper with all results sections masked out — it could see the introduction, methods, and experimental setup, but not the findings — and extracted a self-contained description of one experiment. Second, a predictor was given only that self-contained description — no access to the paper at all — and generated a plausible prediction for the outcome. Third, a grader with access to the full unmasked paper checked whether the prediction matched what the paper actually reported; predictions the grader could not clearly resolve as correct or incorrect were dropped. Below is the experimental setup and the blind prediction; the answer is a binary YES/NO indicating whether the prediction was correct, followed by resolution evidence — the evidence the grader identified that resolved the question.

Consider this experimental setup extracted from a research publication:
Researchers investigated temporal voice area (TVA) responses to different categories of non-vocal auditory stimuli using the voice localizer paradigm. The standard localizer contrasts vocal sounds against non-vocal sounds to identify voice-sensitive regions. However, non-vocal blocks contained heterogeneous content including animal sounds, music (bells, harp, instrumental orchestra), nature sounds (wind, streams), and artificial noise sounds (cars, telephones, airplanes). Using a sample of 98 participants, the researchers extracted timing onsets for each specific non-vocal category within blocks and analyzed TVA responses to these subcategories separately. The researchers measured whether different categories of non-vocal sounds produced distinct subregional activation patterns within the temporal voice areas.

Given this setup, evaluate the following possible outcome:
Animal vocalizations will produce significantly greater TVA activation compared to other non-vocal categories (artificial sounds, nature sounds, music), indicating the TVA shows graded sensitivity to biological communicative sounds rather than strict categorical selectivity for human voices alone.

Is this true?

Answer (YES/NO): NO